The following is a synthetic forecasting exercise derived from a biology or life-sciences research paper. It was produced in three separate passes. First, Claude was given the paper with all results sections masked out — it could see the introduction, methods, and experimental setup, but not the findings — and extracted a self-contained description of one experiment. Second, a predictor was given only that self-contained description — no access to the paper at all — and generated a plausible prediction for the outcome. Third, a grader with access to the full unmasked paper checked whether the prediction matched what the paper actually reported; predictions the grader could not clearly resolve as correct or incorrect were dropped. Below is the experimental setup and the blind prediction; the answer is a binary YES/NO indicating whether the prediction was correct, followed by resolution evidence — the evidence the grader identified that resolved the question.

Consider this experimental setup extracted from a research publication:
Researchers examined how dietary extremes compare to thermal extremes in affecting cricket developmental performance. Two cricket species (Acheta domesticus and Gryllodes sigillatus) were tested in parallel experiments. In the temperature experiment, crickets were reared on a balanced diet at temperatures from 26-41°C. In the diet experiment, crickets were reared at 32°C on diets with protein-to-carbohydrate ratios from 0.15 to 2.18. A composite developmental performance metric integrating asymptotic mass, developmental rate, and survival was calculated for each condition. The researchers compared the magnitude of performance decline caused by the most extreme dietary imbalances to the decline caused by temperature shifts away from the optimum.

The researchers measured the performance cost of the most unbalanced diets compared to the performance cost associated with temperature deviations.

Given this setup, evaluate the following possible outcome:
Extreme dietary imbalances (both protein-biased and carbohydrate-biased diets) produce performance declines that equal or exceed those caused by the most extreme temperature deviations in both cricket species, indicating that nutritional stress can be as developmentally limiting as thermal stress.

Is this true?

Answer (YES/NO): NO